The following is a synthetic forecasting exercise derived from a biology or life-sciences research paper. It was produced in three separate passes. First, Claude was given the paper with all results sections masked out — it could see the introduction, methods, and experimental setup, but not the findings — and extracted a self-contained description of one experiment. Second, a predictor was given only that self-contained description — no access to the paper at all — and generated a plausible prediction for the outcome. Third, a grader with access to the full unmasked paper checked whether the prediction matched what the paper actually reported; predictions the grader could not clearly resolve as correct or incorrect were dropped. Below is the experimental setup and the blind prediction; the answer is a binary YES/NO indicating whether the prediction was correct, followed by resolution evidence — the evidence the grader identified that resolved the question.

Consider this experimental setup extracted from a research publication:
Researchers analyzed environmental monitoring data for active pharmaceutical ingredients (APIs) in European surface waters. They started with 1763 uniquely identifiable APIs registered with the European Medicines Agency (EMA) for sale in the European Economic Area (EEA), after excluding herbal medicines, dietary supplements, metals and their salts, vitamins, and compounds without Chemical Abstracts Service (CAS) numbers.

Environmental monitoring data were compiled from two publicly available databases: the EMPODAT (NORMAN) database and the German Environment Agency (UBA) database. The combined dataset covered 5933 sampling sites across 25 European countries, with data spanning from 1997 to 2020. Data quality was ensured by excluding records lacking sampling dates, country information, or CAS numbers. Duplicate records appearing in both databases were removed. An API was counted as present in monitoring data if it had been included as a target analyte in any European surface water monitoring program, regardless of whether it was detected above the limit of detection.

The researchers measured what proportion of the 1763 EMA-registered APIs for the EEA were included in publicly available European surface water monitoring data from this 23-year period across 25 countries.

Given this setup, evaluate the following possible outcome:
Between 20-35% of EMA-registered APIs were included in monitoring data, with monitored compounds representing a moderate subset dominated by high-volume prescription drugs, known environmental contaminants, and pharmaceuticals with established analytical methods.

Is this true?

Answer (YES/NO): NO